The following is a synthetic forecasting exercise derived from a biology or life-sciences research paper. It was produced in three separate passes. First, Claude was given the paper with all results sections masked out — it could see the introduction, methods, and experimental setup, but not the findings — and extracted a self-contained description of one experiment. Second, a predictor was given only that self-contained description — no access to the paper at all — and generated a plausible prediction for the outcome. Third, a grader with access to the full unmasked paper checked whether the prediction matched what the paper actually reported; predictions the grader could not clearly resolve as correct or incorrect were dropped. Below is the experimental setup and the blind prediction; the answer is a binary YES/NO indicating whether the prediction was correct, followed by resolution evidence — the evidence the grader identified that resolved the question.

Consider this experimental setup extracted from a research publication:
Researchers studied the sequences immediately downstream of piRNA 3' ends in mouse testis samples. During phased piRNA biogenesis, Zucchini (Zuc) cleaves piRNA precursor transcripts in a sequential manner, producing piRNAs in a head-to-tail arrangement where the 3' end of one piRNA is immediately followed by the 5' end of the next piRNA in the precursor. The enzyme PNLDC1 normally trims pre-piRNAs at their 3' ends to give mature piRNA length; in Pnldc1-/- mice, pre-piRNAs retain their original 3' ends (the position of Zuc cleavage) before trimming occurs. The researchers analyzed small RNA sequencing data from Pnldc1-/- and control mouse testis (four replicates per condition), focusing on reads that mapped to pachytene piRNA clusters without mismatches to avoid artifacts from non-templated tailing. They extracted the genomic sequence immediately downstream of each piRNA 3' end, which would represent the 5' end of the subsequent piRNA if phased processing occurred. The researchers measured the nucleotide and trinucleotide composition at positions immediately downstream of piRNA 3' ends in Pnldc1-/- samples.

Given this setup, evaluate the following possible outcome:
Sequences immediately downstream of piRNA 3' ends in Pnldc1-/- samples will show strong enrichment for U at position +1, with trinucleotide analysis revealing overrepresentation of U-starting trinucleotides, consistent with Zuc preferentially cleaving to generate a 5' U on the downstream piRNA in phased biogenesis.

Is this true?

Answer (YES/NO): NO